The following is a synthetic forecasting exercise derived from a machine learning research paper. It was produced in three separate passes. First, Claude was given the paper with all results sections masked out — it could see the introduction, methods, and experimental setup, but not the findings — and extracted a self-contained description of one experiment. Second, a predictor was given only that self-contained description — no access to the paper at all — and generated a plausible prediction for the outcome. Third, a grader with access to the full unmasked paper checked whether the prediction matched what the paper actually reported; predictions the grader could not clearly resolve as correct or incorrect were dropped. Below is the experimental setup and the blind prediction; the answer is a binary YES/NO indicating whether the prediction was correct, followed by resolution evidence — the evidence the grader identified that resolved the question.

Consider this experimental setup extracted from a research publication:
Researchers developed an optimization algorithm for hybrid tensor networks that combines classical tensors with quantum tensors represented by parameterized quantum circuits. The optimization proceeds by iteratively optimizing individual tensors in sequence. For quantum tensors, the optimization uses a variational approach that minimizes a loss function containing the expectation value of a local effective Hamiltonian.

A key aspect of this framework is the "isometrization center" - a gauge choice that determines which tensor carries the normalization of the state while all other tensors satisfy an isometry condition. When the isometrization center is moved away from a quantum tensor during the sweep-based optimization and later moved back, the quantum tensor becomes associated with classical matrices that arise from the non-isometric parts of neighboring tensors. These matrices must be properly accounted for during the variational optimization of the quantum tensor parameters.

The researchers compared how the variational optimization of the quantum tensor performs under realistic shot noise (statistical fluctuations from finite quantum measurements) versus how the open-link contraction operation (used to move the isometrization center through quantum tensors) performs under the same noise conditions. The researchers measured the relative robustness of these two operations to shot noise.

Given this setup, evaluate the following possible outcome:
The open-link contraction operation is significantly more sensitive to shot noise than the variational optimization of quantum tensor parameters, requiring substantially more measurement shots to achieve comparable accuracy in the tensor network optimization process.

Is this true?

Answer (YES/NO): NO